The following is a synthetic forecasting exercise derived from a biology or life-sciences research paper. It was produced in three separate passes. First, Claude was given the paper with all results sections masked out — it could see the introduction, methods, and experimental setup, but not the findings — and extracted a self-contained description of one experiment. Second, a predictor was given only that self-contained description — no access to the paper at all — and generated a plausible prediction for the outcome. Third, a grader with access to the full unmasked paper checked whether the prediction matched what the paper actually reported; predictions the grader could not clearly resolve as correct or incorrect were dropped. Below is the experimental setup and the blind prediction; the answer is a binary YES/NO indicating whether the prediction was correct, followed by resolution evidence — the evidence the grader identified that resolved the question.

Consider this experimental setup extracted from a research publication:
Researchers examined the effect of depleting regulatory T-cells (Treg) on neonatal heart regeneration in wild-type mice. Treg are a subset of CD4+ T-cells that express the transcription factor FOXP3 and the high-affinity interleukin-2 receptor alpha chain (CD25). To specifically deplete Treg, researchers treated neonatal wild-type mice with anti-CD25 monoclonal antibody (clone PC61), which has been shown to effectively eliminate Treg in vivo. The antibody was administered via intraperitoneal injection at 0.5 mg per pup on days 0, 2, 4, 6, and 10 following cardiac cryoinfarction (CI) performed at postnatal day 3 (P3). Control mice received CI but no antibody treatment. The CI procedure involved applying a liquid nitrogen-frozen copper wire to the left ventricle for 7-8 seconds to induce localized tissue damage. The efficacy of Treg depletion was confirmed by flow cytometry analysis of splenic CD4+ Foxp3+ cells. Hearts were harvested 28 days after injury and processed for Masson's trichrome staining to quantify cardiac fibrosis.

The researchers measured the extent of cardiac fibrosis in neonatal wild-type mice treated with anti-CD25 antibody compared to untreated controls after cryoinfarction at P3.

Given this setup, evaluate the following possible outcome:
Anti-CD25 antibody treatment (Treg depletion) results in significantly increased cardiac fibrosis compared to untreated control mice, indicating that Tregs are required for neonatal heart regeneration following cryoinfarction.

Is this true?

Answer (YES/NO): YES